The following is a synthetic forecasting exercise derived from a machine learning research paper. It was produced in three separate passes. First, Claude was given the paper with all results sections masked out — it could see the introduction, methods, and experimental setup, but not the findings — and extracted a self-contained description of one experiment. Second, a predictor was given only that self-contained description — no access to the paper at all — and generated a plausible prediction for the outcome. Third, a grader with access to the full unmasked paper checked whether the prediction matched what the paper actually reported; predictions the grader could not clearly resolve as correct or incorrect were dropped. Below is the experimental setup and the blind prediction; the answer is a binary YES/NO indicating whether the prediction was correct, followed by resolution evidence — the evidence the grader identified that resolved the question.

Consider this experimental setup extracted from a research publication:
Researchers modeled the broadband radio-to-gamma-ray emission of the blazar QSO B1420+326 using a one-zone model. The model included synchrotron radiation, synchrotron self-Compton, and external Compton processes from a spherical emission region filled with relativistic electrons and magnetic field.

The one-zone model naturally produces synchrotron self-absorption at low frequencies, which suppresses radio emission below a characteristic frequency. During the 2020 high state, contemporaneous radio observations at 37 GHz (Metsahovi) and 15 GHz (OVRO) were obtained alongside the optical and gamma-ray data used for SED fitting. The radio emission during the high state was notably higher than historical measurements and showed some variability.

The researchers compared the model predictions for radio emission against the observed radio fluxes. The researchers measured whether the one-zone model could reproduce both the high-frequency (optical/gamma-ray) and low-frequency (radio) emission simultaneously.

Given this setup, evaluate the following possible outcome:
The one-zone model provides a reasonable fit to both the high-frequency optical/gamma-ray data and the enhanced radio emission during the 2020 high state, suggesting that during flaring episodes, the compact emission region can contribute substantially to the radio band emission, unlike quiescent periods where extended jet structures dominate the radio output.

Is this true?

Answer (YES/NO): NO